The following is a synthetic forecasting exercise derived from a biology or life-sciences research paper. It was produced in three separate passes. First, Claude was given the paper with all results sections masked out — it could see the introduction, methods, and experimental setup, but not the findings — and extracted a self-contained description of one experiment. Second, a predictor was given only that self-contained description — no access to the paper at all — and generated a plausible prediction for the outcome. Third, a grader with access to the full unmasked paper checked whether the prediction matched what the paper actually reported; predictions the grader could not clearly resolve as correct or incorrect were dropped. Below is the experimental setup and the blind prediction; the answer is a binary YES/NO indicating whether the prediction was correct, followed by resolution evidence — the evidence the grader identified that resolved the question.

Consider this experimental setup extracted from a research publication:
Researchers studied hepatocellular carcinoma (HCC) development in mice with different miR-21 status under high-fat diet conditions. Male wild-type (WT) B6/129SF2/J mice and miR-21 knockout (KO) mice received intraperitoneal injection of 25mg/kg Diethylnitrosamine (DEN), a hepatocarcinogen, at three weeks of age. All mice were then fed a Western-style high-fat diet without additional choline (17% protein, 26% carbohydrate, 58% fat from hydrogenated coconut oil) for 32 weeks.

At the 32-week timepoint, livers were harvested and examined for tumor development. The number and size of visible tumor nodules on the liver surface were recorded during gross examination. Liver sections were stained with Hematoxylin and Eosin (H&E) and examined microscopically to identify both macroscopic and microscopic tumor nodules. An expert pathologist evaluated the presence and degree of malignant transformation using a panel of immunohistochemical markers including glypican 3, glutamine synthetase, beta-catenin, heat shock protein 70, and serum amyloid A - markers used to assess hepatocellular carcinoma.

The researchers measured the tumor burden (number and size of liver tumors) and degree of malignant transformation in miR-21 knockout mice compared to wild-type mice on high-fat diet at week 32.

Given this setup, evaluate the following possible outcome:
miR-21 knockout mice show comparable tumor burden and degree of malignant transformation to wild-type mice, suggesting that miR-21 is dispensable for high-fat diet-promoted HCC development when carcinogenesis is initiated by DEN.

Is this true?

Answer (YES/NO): NO